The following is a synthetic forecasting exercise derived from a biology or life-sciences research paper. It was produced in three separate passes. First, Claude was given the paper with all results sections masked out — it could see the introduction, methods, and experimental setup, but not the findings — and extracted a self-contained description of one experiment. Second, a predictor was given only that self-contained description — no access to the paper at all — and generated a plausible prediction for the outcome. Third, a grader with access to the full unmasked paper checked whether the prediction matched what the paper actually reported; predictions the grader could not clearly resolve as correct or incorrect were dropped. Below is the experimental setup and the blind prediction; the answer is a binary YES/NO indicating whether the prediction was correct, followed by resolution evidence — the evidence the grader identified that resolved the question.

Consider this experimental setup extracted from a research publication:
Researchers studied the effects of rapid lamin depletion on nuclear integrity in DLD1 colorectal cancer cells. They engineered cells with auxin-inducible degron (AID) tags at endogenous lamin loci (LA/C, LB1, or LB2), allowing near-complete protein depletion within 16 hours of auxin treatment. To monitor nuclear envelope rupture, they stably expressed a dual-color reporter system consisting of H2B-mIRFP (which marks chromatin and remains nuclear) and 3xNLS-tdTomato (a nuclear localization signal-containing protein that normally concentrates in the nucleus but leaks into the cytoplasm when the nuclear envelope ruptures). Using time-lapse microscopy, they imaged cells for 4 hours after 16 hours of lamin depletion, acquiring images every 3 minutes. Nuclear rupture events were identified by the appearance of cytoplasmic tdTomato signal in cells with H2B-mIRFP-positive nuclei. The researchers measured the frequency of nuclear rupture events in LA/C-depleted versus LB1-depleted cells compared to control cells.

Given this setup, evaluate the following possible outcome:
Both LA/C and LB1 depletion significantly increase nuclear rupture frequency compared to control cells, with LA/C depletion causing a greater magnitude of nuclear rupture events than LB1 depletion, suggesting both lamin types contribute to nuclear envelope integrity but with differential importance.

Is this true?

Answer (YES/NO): NO